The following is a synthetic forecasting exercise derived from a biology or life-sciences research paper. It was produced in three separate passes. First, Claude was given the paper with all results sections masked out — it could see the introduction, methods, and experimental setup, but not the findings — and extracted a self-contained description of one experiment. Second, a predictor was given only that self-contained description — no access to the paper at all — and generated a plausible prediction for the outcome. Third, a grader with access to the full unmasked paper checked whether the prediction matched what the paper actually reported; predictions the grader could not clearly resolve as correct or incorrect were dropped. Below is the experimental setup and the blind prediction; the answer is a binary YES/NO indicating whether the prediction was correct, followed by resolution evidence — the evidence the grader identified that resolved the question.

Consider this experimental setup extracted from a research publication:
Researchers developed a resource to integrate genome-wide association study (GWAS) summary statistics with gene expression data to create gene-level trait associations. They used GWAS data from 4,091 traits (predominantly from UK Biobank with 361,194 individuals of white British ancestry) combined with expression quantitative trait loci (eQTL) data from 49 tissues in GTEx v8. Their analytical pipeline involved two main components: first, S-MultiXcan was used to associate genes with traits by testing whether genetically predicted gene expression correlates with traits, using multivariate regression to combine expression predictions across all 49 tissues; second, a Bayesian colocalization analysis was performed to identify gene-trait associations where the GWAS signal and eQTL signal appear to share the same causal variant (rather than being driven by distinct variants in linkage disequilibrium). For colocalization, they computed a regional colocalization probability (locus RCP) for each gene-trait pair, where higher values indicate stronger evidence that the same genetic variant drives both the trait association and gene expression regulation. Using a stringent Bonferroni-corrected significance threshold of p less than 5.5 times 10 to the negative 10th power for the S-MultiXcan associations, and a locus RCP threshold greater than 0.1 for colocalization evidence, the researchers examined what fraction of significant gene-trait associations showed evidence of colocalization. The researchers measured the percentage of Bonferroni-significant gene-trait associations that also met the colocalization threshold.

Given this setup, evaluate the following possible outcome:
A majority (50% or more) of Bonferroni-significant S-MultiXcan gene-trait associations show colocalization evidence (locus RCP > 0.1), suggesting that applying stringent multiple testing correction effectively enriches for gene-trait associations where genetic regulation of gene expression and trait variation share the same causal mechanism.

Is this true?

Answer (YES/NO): NO